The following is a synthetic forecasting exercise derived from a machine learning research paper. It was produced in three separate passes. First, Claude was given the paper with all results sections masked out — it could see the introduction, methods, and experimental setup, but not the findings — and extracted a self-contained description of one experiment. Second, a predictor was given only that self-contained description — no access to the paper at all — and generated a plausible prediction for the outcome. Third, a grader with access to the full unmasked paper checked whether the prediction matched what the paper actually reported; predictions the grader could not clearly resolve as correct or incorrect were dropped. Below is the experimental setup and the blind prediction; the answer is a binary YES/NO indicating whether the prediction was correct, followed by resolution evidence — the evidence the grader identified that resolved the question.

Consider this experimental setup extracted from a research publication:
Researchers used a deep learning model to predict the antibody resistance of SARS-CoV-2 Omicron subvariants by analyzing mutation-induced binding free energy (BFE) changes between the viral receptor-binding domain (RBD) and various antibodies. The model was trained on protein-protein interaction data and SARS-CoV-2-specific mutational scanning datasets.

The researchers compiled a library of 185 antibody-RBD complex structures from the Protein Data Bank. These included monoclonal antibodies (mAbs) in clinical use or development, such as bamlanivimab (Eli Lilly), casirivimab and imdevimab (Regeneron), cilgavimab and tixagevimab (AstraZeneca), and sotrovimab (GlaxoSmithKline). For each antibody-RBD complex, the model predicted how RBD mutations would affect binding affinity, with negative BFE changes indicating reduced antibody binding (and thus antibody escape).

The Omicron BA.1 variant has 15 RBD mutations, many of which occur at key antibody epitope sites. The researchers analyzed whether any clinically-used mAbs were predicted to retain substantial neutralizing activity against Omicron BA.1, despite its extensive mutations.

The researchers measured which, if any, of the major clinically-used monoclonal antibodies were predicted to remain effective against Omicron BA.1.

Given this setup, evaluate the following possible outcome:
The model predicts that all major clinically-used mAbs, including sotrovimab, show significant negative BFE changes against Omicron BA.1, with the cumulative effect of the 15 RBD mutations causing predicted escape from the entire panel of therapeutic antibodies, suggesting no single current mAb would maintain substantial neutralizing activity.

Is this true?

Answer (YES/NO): NO